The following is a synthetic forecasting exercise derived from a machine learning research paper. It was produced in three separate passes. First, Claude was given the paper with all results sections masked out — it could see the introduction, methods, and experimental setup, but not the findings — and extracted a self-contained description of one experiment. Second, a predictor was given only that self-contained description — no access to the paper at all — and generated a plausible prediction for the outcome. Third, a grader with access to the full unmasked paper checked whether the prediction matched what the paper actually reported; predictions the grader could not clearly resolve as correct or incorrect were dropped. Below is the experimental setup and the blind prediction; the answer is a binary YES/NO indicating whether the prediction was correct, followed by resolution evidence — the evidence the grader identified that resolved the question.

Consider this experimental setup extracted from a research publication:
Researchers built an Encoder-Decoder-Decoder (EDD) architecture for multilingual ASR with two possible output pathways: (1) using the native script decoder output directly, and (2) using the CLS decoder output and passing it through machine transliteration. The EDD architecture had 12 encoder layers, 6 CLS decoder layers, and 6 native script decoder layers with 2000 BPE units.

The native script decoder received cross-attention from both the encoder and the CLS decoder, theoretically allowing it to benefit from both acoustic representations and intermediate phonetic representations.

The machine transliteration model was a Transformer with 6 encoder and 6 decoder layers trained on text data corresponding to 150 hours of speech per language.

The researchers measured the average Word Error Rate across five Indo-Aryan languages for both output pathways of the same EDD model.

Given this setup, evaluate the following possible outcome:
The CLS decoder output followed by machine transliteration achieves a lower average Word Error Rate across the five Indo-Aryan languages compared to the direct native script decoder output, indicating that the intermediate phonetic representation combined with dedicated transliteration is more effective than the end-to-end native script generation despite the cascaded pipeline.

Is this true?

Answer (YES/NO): YES